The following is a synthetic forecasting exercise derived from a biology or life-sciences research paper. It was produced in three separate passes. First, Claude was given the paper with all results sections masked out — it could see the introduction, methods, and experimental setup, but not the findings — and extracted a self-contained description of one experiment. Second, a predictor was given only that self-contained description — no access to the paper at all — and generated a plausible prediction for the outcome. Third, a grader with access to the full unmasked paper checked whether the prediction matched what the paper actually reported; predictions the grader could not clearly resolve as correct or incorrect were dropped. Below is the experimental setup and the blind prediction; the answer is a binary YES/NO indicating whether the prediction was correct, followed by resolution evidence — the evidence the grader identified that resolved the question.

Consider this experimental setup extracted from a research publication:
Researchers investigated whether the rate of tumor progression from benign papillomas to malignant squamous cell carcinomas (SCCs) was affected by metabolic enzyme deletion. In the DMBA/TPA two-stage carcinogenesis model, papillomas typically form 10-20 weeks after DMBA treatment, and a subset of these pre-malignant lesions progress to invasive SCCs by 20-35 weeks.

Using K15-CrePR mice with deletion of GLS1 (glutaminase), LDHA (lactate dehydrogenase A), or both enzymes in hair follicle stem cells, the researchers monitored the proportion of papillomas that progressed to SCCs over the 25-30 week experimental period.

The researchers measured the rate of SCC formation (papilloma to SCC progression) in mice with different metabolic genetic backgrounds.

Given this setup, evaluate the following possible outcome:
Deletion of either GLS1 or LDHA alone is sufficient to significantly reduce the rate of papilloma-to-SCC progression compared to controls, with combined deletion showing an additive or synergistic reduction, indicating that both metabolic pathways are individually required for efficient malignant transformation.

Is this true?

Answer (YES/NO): NO